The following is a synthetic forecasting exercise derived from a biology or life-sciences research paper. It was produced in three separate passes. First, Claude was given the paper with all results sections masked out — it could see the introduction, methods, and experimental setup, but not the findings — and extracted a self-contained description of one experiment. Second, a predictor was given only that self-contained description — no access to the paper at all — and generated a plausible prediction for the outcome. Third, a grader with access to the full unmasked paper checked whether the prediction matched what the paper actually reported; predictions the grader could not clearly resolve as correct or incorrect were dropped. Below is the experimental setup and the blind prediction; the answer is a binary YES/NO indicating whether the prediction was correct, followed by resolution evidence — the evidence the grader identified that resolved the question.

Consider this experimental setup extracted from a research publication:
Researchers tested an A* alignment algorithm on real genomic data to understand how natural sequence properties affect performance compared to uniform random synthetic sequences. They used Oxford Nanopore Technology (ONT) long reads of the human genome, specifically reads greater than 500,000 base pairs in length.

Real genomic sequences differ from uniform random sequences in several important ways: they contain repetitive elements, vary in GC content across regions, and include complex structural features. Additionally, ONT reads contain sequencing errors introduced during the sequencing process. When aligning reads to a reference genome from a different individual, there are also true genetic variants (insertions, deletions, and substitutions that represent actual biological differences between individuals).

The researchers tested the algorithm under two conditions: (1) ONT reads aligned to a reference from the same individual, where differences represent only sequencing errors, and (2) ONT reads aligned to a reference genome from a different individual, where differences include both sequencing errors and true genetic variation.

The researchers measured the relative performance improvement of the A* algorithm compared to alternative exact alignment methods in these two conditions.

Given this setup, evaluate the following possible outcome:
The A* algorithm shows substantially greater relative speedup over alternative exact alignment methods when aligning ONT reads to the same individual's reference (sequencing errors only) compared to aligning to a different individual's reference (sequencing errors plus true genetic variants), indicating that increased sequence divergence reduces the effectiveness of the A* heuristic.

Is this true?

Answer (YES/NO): YES